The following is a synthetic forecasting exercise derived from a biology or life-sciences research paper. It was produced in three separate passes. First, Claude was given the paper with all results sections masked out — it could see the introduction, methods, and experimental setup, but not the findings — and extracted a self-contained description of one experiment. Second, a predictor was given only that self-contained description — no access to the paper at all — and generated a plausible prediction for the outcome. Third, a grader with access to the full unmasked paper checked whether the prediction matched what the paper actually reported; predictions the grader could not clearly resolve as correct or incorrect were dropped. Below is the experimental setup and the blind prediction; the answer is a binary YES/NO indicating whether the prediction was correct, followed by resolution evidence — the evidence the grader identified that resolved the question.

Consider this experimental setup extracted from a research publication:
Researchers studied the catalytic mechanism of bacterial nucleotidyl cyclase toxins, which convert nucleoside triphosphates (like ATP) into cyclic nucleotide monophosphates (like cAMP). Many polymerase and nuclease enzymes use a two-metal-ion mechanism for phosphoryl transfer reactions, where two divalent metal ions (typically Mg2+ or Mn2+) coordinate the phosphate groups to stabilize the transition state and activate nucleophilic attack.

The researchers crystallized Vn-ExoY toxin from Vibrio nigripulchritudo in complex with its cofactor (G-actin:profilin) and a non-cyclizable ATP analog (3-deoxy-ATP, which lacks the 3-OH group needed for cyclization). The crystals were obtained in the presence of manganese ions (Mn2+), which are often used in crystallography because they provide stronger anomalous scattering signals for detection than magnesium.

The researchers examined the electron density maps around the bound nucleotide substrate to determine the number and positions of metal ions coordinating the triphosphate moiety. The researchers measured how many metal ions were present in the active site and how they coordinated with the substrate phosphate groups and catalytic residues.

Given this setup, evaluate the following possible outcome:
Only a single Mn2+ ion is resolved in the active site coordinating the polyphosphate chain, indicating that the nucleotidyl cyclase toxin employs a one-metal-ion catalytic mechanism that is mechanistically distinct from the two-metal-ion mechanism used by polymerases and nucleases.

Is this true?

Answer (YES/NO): NO